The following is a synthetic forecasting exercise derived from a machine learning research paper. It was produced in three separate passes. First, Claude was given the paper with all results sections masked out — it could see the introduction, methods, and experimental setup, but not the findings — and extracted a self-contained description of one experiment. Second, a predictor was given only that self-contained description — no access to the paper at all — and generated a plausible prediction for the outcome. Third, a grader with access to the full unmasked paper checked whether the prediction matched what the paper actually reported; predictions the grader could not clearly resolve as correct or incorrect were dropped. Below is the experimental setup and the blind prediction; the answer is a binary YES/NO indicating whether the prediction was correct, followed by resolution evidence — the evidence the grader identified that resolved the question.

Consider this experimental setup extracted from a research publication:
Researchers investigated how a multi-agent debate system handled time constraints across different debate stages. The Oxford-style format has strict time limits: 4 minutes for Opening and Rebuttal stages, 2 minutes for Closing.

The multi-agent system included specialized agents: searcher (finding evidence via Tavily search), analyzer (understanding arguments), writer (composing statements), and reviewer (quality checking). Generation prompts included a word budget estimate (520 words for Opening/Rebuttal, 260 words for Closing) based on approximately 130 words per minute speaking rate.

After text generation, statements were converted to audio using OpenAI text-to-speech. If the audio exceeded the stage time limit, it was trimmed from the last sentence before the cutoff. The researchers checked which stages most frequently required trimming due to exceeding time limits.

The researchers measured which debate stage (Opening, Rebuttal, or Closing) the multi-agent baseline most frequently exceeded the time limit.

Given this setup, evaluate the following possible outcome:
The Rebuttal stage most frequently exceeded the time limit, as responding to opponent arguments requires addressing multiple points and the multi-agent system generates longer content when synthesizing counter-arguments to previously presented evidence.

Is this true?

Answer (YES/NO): NO